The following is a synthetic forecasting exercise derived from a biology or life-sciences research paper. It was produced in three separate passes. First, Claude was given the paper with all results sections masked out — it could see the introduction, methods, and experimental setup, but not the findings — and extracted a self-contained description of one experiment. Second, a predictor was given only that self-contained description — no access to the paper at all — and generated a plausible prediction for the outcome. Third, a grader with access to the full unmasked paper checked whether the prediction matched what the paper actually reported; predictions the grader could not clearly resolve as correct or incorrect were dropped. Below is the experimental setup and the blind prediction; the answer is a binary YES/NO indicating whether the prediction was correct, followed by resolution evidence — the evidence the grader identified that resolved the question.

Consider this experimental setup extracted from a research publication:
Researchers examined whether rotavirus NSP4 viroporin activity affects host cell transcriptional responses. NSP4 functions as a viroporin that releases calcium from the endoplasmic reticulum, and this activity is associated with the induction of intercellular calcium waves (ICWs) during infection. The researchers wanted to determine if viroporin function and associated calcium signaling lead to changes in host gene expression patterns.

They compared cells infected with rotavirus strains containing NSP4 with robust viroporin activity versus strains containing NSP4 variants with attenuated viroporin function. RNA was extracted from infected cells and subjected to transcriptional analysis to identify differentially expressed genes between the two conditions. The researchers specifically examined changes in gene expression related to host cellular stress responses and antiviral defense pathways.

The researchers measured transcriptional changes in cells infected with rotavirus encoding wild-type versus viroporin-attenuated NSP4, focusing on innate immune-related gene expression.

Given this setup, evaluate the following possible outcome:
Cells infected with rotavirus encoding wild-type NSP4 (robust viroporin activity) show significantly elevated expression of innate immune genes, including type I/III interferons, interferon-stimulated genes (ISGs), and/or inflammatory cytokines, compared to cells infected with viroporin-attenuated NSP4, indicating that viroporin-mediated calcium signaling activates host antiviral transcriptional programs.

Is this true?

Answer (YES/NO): NO